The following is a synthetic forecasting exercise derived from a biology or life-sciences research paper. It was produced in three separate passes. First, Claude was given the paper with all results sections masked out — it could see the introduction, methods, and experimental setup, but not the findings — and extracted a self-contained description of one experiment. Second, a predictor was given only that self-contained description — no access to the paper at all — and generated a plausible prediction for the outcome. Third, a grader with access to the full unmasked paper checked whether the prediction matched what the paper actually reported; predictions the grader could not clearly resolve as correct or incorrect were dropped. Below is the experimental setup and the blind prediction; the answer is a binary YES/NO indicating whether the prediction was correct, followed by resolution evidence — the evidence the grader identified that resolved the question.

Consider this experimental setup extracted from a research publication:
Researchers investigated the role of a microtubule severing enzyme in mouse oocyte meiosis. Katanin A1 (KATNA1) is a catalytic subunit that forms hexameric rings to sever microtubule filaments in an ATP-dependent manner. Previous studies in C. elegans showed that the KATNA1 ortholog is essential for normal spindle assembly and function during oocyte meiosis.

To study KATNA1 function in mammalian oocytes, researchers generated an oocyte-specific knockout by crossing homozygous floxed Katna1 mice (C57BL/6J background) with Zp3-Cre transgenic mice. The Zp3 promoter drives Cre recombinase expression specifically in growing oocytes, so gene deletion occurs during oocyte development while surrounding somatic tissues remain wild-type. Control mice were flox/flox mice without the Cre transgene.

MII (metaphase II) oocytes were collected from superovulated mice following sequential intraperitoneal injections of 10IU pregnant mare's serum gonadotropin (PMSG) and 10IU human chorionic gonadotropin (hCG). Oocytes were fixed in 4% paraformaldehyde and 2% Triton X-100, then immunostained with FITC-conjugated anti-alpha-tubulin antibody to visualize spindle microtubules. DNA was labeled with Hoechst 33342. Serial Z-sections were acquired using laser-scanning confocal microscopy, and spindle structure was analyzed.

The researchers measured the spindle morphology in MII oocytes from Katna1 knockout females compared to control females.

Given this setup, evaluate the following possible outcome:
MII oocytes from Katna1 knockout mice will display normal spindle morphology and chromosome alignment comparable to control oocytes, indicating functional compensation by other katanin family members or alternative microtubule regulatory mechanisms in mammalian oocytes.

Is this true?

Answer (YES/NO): NO